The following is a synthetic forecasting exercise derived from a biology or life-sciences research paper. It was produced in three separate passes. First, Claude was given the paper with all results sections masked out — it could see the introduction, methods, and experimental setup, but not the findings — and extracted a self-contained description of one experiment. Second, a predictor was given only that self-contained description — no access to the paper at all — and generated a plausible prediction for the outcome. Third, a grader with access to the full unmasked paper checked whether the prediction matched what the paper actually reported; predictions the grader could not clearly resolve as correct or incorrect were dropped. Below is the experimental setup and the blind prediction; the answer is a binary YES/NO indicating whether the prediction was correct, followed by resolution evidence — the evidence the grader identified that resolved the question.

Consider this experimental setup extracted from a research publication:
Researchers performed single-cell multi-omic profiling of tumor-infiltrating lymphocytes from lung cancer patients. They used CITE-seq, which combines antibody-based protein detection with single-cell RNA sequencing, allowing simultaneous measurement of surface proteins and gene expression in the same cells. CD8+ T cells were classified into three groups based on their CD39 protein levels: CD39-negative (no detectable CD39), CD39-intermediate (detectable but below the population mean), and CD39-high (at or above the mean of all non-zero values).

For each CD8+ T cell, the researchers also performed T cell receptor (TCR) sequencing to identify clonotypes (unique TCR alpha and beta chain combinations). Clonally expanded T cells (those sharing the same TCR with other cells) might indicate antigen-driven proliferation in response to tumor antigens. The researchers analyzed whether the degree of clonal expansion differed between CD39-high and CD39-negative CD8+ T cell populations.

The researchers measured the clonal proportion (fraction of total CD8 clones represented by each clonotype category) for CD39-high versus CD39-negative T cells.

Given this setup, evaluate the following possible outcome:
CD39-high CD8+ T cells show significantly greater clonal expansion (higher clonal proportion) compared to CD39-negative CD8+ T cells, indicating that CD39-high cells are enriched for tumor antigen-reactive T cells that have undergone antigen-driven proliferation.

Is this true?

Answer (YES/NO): YES